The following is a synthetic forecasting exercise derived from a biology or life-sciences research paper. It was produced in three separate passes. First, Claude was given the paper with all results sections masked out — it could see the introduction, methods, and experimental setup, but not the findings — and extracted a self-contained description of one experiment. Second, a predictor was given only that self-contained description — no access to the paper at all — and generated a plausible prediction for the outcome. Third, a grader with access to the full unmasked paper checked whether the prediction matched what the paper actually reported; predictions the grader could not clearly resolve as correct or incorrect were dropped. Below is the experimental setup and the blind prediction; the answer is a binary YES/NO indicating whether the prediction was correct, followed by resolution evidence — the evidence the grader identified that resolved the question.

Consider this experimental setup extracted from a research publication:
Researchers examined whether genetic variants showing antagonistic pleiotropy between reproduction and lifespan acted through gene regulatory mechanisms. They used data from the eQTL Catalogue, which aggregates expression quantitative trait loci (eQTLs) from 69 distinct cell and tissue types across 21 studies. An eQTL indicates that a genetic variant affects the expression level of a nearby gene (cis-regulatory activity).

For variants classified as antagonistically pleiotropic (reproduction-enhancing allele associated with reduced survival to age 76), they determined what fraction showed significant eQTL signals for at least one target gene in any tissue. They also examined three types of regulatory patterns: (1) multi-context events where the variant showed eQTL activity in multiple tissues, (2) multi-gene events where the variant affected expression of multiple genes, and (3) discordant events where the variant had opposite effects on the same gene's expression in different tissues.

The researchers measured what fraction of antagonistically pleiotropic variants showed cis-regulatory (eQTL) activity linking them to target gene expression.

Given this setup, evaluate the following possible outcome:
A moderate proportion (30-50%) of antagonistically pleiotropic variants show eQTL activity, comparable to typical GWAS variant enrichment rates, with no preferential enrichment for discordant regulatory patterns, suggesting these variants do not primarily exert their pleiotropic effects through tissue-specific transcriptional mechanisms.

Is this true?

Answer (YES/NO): NO